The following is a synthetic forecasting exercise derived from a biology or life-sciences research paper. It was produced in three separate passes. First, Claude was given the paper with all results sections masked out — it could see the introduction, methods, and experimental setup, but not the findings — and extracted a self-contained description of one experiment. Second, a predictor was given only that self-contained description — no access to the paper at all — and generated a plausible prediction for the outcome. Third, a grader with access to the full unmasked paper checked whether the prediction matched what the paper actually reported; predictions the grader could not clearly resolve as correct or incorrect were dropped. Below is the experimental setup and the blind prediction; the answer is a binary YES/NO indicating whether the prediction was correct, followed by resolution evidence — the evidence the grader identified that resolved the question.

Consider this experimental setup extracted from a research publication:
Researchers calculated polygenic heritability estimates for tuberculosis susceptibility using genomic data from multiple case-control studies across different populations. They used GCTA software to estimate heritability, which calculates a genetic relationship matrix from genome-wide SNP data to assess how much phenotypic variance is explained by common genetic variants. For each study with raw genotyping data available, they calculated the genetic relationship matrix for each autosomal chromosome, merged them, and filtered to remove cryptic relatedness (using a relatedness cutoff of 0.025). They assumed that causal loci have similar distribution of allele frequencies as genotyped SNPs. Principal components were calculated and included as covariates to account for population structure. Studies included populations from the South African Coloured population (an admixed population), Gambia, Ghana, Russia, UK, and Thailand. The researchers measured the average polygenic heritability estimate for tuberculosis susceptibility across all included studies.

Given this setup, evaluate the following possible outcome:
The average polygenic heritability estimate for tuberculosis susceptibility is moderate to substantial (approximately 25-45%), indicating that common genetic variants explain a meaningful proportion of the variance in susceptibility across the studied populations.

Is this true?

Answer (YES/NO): YES